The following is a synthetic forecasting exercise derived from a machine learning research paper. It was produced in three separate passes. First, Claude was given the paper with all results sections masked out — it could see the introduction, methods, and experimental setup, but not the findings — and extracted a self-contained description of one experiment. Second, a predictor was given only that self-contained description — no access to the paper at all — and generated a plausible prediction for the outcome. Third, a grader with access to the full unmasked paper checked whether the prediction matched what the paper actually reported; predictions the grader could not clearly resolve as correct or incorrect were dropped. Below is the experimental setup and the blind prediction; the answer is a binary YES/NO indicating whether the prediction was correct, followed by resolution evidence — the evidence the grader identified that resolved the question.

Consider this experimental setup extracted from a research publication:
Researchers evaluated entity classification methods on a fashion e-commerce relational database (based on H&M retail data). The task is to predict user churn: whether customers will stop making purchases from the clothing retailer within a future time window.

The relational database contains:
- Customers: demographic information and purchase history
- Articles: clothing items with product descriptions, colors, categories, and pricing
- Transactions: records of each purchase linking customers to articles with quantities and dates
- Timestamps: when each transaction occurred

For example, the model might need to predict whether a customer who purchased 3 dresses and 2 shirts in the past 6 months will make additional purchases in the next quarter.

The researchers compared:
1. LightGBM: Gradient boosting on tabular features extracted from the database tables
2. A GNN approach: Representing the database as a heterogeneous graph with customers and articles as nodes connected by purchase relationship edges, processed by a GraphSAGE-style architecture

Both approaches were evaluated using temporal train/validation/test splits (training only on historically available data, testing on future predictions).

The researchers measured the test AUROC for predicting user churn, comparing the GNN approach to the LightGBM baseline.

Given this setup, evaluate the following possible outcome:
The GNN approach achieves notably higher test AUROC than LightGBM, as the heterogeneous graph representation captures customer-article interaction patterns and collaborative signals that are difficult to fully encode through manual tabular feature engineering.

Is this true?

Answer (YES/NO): YES